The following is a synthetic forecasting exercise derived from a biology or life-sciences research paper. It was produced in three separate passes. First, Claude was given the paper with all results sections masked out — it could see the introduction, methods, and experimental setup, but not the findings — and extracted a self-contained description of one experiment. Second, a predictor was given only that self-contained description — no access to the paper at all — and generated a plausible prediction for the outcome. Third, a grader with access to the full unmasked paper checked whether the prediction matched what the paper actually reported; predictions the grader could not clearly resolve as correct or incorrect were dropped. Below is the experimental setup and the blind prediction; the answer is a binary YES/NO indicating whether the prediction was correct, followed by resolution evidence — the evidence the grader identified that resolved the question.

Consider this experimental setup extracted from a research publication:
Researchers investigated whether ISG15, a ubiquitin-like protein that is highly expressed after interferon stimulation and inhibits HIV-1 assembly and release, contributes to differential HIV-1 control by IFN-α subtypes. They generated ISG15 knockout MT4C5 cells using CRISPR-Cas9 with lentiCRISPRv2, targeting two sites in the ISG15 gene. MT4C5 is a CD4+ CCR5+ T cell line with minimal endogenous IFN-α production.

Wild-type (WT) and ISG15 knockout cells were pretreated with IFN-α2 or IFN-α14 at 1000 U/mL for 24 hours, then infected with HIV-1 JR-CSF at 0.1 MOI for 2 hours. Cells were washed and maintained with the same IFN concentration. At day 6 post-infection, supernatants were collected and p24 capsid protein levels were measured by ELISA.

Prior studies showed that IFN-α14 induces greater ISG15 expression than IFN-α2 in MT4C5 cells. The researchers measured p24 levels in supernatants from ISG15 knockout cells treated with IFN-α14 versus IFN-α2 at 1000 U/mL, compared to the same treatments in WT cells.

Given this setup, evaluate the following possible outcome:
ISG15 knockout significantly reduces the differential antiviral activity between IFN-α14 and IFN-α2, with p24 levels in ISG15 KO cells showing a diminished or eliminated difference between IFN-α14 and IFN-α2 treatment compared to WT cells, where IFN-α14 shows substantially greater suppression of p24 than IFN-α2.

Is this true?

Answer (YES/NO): YES